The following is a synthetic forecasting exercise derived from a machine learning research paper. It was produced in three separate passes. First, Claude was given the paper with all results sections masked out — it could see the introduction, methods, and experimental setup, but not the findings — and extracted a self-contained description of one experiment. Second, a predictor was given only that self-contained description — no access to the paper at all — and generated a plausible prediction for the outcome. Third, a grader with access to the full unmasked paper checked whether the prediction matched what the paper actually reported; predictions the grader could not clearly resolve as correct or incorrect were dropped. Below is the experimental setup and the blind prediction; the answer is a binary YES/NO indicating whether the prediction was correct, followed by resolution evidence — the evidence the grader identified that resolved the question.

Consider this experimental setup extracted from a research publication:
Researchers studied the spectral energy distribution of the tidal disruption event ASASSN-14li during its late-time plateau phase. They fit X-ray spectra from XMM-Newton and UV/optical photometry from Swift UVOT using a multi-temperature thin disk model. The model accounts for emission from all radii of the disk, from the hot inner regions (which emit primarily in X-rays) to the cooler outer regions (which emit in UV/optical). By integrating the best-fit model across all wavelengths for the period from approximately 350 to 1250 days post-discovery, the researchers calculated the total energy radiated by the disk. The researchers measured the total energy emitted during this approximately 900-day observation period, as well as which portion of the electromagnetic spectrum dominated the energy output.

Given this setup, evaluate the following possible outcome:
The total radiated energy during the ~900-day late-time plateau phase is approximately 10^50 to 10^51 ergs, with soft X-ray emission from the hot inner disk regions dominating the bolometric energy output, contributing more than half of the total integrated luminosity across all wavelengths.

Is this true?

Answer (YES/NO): NO